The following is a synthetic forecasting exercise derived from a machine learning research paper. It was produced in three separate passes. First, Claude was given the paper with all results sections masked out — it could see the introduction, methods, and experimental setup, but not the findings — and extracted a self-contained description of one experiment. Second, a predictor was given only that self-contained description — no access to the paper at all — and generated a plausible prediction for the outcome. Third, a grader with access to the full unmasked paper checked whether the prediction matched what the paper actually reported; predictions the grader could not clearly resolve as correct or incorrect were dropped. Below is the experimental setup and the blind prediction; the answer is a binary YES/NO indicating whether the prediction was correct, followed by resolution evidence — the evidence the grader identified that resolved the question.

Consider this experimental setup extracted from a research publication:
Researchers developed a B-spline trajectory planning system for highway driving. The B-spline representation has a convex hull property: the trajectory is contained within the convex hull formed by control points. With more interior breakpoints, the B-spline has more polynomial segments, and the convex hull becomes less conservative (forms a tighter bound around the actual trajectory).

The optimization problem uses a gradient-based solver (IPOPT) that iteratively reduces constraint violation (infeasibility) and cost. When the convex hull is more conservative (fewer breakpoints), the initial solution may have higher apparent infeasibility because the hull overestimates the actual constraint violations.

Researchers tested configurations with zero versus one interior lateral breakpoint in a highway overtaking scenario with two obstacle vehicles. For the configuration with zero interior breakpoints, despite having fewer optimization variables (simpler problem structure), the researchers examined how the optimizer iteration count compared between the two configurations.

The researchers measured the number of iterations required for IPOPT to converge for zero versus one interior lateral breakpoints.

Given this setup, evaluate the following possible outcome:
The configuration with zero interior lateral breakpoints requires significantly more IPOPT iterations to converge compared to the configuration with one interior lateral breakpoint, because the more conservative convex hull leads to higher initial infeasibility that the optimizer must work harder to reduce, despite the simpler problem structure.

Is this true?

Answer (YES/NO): YES